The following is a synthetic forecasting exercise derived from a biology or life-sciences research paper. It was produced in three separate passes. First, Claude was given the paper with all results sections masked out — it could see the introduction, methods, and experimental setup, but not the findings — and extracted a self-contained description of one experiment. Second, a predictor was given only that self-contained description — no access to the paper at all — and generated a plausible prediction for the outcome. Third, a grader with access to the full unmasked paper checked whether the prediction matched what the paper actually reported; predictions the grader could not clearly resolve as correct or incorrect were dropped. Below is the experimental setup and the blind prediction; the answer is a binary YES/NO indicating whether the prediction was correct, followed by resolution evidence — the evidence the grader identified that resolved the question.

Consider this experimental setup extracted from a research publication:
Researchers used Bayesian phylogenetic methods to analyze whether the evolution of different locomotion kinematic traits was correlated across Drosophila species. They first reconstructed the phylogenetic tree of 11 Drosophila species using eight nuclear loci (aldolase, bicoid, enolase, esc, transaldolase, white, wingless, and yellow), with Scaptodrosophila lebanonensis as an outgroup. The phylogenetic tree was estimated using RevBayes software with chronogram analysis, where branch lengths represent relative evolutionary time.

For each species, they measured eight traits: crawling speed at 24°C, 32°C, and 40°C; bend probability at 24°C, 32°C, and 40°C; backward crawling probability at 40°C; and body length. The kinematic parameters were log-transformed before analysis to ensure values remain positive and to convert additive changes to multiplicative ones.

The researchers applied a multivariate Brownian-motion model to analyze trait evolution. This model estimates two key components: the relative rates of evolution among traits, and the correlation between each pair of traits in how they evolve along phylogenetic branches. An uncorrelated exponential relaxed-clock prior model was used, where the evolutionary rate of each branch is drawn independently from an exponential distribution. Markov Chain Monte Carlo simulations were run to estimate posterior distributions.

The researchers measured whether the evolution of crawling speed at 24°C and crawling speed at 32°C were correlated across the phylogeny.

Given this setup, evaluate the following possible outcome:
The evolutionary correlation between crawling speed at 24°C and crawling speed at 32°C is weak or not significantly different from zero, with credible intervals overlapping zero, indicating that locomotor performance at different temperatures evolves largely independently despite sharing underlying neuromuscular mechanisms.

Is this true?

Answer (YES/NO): NO